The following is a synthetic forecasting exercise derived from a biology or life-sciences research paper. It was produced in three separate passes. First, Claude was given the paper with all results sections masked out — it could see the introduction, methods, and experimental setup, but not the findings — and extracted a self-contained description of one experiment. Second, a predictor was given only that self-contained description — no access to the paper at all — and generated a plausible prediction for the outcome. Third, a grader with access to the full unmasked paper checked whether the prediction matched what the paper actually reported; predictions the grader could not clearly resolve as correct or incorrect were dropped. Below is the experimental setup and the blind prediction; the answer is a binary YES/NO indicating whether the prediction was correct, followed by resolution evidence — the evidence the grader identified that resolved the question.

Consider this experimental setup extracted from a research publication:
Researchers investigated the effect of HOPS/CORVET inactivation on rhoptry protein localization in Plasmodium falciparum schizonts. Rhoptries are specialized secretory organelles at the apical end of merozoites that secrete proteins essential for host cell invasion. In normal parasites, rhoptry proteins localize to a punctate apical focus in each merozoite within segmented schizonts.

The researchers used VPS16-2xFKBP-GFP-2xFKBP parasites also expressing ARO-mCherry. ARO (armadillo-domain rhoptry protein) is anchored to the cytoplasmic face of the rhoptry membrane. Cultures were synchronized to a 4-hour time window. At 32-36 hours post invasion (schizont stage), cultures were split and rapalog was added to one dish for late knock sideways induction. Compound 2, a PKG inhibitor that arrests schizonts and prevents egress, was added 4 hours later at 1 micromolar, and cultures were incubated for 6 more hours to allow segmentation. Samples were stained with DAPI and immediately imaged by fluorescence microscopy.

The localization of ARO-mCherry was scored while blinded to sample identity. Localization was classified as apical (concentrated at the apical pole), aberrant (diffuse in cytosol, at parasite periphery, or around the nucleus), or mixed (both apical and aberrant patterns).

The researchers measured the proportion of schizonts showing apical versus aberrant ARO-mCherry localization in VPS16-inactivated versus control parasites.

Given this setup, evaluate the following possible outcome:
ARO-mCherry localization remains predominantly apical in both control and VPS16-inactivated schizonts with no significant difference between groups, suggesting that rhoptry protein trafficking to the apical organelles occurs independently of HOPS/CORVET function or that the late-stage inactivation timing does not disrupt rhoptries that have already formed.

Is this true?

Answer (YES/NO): YES